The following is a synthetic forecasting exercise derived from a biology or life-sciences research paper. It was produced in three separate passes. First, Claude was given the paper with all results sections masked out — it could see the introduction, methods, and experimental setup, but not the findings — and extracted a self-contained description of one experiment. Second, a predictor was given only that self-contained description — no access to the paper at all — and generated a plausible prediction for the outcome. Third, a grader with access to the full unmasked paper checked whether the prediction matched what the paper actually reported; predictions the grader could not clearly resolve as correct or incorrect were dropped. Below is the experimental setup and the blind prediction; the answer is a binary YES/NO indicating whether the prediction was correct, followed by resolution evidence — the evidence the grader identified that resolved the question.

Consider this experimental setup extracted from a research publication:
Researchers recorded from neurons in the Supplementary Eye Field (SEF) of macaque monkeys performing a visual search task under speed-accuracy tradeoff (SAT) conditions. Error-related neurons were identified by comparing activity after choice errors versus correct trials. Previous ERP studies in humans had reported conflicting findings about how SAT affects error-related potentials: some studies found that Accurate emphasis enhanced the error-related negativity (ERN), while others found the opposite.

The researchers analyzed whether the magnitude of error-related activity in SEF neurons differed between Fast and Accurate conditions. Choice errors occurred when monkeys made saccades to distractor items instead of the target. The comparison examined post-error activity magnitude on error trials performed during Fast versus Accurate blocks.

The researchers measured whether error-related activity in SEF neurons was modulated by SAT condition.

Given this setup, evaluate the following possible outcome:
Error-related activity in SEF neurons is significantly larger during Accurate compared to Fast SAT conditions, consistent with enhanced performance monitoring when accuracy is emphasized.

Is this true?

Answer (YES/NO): NO